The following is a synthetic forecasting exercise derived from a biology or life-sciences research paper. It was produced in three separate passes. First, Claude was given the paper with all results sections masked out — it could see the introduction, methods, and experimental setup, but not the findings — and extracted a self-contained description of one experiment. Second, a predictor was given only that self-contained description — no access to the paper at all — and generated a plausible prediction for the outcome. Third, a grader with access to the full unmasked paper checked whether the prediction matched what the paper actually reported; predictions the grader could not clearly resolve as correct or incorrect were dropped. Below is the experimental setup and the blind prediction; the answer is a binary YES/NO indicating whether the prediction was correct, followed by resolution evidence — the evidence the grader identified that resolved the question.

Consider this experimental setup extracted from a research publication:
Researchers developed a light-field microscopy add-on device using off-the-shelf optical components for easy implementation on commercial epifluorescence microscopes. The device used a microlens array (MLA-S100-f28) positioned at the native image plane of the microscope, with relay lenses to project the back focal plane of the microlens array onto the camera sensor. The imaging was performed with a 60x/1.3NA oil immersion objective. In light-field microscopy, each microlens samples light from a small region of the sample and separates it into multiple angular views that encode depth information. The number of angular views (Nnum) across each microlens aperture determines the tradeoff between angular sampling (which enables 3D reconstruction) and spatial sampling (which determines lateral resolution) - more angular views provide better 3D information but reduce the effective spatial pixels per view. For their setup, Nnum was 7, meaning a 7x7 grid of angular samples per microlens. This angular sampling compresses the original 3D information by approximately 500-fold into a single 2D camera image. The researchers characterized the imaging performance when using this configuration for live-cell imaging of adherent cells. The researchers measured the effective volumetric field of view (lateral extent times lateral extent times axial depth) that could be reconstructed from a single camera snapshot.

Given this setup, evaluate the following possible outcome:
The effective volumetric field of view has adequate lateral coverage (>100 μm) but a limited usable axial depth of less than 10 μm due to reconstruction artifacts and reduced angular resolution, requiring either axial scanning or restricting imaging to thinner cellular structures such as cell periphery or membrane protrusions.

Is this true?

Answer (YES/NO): NO